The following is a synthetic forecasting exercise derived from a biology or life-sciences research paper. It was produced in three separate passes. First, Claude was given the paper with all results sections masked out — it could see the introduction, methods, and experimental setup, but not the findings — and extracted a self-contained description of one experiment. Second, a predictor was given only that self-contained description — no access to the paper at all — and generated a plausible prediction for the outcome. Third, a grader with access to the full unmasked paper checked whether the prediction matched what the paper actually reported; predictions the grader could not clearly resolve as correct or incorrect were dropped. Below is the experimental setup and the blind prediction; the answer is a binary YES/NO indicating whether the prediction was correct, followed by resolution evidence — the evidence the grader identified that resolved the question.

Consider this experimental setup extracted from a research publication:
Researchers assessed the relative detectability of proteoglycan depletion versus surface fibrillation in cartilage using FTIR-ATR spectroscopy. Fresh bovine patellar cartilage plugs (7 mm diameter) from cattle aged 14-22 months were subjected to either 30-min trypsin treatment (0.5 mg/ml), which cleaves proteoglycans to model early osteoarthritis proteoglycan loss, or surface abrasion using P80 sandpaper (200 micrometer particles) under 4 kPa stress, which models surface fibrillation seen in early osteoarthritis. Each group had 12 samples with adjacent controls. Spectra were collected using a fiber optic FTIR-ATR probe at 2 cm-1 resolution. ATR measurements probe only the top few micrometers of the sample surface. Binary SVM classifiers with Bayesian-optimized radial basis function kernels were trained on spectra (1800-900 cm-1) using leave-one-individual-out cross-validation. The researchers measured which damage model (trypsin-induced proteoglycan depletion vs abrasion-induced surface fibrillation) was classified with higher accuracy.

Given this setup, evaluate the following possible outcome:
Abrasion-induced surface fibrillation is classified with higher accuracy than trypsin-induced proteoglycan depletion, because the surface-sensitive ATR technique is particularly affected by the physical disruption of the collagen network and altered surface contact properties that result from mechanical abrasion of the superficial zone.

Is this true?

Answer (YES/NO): NO